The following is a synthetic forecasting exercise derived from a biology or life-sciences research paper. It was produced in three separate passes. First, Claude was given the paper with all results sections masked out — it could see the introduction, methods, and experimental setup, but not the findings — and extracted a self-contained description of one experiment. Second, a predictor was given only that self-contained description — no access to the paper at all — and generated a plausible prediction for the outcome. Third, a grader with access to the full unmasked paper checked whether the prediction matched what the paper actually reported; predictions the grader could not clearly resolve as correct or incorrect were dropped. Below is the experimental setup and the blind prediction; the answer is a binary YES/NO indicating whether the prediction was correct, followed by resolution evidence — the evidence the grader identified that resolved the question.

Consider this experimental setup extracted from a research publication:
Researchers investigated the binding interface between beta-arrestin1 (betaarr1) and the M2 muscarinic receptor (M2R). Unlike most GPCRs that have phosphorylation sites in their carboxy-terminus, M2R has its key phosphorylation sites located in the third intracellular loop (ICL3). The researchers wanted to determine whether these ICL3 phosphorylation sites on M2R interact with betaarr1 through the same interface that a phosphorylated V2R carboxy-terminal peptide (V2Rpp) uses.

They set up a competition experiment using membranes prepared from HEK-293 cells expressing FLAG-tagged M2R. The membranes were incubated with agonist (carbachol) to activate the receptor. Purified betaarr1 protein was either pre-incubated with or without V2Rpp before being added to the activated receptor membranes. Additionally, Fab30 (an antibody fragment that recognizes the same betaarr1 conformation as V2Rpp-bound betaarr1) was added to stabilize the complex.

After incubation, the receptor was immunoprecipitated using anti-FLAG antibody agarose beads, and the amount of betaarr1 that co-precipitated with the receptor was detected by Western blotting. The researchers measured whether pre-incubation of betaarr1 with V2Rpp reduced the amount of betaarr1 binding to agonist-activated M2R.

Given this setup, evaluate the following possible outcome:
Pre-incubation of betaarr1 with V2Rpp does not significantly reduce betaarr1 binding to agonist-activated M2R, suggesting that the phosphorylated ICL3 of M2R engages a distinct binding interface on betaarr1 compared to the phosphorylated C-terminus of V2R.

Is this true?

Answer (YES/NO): NO